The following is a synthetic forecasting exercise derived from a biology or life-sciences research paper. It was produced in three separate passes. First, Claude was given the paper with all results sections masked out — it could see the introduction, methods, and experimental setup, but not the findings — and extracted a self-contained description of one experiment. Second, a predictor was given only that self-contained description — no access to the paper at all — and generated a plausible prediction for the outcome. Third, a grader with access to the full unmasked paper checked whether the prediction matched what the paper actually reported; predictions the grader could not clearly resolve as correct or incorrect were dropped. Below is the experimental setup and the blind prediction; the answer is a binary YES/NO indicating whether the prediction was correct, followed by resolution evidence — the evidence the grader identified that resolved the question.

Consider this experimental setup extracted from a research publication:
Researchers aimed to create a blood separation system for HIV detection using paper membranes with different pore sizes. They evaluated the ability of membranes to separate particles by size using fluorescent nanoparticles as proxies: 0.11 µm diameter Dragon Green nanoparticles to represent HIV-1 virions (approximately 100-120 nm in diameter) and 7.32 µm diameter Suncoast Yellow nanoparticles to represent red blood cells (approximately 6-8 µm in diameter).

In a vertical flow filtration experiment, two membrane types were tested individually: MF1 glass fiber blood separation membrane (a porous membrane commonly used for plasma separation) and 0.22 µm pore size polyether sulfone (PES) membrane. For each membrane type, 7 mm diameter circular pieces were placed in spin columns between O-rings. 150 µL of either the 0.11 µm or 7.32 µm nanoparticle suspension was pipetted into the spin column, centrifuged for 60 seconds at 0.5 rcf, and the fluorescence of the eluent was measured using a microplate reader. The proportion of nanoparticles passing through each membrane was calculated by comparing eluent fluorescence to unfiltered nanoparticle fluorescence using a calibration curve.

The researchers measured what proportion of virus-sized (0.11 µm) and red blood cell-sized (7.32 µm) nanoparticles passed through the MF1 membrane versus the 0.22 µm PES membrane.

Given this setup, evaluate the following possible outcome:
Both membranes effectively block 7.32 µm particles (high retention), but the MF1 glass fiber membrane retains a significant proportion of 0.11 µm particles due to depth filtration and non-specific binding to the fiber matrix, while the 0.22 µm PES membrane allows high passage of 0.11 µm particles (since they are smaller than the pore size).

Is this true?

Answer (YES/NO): NO